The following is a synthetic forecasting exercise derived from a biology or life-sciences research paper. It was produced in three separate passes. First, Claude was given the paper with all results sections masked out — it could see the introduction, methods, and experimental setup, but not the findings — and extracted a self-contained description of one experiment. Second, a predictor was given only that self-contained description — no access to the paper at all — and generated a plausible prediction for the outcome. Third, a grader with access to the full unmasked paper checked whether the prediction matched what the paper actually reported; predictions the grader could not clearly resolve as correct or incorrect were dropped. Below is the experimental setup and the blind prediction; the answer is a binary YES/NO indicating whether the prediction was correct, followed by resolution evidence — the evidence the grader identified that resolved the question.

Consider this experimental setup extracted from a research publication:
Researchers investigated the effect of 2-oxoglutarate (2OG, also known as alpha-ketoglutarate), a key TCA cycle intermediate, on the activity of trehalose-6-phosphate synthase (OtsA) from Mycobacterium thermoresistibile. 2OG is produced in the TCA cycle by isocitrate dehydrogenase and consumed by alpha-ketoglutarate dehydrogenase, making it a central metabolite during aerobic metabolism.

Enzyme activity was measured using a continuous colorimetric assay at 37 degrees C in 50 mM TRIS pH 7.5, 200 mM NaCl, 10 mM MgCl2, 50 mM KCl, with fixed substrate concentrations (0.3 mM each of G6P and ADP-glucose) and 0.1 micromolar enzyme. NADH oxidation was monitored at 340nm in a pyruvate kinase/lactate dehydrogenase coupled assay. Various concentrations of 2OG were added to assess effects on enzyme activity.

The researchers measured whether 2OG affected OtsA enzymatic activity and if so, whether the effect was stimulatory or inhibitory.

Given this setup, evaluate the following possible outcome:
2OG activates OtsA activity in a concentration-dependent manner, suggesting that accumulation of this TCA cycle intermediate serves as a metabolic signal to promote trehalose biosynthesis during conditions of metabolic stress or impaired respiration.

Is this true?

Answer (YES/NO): NO